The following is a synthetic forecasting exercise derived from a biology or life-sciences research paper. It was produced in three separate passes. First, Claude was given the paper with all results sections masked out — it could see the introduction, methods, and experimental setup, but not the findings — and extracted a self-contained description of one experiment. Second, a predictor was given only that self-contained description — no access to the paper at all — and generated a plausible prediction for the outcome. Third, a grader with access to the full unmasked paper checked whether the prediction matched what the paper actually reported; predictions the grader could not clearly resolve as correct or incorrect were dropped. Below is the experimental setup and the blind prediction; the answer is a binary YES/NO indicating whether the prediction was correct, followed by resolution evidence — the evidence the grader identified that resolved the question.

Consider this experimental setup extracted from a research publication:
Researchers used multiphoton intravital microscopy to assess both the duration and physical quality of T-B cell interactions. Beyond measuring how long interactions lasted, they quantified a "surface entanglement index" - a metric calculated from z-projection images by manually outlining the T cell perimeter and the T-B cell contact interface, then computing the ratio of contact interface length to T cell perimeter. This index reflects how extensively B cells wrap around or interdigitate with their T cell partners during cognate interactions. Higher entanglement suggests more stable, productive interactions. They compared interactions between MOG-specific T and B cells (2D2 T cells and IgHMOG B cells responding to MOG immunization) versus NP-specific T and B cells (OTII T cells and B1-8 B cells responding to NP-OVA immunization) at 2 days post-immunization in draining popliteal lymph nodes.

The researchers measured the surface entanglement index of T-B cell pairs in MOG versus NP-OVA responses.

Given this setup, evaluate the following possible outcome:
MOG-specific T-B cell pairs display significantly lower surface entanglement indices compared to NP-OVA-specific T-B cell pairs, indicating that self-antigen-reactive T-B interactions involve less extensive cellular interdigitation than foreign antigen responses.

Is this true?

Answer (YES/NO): YES